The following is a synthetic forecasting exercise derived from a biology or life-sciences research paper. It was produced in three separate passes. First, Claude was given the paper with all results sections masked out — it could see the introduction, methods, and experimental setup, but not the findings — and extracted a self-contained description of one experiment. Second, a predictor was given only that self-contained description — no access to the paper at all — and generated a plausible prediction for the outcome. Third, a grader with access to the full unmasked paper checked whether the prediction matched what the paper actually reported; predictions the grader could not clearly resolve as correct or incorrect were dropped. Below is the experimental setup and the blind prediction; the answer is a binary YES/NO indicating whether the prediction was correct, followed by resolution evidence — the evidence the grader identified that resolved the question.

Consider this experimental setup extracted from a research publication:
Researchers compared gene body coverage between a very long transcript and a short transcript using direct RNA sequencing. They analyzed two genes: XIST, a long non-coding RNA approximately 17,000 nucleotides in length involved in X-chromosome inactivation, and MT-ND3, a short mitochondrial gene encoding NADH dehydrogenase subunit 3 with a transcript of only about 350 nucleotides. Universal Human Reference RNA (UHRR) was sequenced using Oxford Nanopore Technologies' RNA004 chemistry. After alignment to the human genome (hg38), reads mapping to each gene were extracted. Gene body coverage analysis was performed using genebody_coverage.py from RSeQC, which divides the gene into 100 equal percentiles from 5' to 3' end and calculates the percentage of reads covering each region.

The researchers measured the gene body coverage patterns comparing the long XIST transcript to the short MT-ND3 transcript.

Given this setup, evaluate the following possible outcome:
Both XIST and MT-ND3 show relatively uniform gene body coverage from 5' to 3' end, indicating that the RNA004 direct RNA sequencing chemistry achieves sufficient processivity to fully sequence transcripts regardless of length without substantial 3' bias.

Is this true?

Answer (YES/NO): NO